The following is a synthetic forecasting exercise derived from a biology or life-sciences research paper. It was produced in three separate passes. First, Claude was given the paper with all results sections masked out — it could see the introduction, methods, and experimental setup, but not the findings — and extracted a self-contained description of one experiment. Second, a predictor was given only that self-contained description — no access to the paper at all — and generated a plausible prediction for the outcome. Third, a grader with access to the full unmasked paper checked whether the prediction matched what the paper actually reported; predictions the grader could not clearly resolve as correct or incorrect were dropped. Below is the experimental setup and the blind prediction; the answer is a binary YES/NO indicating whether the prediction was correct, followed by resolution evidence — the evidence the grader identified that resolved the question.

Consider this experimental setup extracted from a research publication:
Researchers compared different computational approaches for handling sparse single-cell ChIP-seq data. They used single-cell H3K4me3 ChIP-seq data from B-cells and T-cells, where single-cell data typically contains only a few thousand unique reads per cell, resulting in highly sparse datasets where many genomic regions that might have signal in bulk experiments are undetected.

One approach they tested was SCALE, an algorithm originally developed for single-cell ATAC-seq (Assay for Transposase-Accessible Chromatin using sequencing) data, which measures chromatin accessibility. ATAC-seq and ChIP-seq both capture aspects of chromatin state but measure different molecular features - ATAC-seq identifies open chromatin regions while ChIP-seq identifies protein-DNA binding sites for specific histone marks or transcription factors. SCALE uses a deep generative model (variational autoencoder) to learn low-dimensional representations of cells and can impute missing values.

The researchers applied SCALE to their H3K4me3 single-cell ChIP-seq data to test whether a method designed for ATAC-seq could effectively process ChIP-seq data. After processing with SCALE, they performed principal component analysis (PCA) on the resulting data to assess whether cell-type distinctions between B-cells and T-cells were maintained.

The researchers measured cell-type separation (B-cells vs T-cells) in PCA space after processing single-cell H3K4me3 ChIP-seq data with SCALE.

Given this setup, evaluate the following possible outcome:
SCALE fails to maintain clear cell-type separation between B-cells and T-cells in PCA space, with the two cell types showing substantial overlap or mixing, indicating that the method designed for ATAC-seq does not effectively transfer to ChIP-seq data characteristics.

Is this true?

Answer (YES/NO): NO